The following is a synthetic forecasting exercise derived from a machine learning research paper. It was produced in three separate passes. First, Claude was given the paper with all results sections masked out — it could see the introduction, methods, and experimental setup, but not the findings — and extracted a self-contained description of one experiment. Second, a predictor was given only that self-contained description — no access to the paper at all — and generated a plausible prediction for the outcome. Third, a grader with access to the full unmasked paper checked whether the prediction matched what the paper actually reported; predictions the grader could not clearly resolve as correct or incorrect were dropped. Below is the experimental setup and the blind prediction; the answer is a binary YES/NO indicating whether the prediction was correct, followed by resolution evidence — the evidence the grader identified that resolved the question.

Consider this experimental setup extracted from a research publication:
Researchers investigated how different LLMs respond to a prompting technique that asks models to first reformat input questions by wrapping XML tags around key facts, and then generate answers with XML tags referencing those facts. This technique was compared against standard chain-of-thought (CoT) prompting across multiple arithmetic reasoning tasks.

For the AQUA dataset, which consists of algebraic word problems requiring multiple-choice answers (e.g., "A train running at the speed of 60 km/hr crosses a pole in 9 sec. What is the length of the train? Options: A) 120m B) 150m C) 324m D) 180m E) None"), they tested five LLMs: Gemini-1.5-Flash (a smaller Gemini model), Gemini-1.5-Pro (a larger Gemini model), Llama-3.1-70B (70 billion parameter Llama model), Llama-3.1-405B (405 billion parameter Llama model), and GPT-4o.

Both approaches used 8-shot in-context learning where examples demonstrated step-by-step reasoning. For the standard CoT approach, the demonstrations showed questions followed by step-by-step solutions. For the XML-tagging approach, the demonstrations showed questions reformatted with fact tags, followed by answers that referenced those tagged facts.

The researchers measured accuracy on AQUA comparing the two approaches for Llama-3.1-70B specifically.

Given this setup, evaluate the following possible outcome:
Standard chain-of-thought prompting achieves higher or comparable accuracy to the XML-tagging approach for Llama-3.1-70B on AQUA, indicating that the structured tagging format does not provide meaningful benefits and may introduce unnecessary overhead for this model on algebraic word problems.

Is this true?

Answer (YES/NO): YES